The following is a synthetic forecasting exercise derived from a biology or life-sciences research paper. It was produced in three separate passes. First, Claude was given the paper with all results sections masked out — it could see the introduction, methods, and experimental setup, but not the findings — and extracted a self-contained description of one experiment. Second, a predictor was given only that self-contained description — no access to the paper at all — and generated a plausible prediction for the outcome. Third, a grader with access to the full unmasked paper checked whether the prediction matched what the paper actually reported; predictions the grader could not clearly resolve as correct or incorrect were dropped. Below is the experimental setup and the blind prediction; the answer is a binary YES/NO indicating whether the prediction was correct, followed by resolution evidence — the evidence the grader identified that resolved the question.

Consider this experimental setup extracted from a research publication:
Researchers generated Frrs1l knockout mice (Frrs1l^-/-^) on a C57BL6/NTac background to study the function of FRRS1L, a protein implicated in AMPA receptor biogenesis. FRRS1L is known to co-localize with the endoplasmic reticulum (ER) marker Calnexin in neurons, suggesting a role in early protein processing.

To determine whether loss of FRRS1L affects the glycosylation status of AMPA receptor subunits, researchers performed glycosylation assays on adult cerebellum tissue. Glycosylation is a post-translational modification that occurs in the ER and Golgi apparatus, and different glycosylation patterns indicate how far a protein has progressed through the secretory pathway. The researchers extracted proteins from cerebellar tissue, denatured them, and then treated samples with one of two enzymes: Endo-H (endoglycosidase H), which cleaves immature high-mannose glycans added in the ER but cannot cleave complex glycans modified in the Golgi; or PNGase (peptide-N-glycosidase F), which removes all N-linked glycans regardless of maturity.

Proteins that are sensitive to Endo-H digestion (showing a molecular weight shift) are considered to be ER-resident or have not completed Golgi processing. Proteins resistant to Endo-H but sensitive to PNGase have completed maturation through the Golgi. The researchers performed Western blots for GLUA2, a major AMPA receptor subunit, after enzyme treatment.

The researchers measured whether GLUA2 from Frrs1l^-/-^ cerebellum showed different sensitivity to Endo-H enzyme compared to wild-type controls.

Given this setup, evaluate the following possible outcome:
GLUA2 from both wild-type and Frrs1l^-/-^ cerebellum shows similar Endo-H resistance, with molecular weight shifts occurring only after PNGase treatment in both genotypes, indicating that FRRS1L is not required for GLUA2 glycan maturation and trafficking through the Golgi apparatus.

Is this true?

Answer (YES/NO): NO